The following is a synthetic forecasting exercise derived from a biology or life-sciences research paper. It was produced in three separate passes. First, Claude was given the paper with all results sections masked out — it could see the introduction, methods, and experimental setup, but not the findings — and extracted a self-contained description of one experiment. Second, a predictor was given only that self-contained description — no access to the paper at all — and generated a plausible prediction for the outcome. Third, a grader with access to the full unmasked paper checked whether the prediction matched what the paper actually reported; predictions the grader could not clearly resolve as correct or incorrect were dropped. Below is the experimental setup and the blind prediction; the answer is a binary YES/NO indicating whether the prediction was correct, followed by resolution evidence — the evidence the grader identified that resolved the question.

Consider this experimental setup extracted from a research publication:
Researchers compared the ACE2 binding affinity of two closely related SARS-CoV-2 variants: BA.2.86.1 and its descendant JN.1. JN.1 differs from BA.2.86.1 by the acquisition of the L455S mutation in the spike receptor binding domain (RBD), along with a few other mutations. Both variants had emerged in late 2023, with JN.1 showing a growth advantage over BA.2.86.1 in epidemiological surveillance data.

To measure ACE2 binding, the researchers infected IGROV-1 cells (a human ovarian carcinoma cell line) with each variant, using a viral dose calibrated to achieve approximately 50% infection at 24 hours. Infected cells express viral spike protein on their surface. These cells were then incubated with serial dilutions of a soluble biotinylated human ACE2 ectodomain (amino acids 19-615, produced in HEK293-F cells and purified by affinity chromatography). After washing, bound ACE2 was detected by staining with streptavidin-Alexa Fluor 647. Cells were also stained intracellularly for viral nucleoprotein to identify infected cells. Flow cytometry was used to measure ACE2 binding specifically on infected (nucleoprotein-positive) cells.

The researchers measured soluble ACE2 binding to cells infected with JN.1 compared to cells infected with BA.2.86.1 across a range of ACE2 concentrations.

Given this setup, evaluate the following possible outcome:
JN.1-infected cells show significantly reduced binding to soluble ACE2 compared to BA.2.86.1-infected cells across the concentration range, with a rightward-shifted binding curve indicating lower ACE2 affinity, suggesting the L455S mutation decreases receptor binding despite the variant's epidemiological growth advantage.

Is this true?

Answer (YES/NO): YES